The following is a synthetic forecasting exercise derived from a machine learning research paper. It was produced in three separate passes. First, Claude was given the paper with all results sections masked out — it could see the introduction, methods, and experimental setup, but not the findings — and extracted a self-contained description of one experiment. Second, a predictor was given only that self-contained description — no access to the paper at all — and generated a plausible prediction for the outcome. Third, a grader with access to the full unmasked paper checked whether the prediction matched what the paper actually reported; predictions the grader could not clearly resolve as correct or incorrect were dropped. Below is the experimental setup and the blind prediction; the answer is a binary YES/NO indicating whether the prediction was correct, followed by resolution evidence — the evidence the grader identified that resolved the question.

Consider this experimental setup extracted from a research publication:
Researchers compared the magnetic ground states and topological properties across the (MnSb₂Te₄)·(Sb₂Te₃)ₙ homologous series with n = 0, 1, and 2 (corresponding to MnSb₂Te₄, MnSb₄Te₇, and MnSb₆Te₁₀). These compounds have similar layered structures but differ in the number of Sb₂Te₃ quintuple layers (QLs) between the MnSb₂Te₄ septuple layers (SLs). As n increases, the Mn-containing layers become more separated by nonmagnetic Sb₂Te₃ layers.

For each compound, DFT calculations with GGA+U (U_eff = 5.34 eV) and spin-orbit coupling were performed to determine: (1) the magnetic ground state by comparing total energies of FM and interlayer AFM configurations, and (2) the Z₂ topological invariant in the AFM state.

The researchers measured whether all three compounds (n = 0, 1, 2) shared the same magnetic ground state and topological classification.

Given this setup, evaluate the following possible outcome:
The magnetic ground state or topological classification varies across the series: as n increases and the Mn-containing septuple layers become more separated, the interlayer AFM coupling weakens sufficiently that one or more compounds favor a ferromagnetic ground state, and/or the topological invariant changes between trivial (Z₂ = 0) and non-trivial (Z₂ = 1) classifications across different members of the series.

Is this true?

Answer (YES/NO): NO